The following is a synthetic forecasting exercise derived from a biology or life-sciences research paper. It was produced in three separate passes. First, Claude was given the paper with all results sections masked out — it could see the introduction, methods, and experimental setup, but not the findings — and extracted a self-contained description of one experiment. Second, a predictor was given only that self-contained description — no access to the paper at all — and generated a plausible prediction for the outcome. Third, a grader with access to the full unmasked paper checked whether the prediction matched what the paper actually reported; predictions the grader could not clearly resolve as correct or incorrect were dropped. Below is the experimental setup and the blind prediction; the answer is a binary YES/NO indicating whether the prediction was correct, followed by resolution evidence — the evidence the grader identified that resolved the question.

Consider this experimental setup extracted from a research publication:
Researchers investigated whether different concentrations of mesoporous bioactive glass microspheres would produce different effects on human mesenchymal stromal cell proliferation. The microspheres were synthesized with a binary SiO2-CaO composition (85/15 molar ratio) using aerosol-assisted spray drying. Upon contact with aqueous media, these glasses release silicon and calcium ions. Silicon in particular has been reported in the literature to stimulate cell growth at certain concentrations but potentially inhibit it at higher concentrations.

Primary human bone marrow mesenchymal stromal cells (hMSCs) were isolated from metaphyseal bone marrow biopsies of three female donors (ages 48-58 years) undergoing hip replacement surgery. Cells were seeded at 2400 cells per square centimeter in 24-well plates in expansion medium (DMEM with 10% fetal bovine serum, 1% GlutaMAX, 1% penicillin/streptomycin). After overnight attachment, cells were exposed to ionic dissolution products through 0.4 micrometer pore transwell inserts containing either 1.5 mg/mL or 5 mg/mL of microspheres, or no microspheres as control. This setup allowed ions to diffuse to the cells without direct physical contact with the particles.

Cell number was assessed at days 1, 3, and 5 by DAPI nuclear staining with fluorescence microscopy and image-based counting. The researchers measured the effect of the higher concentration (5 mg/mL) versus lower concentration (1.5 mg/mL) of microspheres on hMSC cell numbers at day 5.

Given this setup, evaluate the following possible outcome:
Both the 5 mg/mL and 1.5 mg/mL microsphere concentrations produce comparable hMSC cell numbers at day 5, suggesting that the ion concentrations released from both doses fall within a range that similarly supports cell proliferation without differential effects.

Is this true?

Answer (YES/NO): NO